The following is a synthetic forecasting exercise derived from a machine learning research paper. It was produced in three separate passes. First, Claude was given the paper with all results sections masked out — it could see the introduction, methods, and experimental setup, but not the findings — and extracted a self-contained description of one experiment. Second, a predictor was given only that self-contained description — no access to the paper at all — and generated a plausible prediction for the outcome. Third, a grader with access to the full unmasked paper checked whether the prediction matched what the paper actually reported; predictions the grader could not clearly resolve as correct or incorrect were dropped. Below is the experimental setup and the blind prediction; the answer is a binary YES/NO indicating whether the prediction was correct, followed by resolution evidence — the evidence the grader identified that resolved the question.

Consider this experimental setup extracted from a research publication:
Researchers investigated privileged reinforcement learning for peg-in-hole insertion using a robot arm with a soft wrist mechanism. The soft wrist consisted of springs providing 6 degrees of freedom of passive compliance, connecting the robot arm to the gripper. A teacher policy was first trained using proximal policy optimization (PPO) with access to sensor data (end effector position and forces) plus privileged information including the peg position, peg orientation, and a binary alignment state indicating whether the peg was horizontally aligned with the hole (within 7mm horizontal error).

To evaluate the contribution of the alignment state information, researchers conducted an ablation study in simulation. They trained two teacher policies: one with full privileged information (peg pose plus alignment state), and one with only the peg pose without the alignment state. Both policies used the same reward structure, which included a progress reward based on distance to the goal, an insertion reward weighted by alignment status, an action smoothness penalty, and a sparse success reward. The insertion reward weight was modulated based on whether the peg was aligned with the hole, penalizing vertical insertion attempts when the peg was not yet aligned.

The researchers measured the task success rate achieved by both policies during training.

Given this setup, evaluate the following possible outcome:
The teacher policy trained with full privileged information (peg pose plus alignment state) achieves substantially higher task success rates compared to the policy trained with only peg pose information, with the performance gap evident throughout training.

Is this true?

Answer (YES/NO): NO